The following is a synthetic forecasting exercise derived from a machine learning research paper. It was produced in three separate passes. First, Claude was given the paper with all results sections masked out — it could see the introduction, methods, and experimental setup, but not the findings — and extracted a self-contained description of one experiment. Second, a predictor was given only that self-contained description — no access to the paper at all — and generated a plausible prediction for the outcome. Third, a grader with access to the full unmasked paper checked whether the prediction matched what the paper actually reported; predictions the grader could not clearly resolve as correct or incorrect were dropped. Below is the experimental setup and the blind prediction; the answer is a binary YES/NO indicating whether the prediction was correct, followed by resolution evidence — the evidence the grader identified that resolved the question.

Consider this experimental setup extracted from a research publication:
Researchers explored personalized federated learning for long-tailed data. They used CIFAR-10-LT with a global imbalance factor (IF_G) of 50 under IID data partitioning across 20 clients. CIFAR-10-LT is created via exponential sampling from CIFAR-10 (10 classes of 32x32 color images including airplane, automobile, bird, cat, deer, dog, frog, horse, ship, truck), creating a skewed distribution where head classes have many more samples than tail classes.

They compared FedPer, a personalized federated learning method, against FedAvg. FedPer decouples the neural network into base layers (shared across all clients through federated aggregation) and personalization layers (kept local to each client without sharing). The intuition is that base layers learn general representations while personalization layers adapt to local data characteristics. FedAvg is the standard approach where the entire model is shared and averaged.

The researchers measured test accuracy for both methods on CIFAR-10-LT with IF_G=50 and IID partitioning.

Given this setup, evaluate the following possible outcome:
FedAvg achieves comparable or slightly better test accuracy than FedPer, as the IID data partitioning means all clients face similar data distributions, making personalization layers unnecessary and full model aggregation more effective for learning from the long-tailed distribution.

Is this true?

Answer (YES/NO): YES